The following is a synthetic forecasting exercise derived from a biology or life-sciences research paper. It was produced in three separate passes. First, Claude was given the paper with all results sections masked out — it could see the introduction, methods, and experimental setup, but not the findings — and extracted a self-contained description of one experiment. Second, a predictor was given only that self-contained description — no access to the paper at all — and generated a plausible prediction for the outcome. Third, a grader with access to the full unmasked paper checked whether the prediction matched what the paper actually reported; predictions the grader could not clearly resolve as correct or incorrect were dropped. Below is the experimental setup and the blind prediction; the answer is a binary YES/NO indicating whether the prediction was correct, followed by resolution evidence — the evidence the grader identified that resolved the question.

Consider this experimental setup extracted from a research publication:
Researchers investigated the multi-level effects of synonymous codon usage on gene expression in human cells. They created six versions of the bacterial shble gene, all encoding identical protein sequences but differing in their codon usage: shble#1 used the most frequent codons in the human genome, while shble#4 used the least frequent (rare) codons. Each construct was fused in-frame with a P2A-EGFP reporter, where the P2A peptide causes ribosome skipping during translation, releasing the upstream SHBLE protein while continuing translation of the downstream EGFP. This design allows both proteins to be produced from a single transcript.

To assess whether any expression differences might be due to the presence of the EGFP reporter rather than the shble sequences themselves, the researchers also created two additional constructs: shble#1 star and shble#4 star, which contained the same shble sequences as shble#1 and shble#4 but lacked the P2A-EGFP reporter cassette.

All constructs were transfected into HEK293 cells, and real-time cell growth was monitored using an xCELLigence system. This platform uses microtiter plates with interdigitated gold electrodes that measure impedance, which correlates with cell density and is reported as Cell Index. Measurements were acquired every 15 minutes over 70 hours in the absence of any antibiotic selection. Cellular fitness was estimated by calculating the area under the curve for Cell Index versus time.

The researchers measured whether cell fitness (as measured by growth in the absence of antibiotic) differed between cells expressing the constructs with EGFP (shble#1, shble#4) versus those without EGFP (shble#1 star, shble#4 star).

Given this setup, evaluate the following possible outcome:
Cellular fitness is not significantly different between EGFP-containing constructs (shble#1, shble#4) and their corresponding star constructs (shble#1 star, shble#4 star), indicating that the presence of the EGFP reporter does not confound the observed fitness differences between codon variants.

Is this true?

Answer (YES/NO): NO